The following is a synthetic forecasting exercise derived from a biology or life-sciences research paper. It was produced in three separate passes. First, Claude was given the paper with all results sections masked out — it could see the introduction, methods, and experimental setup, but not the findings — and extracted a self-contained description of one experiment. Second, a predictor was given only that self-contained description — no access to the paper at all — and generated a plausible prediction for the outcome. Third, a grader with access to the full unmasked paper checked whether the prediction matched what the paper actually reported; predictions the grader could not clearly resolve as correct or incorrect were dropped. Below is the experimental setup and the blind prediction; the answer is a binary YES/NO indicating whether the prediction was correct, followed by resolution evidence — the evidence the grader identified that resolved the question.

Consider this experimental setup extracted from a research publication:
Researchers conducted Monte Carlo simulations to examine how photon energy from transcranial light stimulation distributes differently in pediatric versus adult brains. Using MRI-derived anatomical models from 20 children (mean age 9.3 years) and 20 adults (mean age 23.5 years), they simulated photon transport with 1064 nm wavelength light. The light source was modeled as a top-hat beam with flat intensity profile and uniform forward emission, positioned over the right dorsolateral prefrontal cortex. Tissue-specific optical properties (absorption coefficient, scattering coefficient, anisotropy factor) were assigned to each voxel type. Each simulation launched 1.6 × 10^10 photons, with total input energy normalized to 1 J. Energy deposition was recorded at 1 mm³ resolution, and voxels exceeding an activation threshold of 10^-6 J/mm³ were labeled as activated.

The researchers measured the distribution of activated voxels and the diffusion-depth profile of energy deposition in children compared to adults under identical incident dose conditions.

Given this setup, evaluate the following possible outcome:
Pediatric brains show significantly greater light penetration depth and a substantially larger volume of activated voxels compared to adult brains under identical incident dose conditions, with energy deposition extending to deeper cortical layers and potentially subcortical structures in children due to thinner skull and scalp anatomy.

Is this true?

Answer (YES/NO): NO